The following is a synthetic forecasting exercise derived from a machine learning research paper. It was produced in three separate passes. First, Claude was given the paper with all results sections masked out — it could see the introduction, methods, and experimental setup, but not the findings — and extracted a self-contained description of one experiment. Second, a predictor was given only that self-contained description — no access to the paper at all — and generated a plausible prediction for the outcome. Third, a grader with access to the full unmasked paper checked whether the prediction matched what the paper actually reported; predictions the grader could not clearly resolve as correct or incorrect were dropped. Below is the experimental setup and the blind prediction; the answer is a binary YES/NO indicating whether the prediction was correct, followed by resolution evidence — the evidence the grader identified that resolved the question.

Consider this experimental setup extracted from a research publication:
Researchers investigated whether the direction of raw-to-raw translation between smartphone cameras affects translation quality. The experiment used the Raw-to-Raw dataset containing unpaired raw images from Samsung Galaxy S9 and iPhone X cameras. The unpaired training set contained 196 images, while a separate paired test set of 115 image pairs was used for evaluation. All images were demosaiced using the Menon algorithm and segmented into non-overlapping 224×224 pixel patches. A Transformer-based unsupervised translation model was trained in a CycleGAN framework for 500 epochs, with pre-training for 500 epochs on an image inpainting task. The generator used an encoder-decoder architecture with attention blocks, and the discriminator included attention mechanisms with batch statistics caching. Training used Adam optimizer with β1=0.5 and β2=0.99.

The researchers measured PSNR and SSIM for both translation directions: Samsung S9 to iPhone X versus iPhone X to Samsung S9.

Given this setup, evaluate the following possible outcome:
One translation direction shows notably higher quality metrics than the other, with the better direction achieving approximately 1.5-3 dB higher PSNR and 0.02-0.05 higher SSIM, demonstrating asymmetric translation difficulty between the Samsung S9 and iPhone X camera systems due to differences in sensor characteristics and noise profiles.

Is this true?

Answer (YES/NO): NO